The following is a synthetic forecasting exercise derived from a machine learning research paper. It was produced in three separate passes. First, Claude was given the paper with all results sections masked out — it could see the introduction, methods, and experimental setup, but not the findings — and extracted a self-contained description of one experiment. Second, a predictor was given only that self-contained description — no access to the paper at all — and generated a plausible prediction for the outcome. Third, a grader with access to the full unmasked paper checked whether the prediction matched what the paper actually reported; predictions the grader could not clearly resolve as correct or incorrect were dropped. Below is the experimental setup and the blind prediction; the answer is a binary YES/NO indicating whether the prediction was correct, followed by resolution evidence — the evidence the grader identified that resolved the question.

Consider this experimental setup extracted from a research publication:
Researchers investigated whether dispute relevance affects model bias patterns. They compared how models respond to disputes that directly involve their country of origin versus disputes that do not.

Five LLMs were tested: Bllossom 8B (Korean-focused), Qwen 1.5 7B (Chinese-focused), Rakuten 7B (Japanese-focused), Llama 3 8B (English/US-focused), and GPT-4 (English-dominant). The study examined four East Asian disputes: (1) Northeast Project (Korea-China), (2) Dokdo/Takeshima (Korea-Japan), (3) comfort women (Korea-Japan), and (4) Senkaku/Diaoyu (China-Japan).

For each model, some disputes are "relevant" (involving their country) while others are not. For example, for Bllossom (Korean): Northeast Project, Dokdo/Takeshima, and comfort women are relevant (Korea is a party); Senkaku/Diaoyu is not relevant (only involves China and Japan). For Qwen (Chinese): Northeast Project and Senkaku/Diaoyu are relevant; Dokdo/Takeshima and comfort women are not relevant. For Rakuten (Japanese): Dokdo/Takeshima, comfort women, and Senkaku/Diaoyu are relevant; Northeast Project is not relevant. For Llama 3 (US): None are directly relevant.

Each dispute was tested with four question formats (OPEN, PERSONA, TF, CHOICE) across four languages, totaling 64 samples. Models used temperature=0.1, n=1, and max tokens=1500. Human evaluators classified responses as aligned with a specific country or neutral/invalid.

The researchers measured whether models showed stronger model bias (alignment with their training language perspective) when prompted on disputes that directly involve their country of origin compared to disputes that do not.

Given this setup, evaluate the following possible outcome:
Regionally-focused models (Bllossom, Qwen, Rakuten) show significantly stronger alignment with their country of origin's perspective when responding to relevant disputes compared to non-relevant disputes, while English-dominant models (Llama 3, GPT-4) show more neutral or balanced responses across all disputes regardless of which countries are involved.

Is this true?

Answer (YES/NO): NO